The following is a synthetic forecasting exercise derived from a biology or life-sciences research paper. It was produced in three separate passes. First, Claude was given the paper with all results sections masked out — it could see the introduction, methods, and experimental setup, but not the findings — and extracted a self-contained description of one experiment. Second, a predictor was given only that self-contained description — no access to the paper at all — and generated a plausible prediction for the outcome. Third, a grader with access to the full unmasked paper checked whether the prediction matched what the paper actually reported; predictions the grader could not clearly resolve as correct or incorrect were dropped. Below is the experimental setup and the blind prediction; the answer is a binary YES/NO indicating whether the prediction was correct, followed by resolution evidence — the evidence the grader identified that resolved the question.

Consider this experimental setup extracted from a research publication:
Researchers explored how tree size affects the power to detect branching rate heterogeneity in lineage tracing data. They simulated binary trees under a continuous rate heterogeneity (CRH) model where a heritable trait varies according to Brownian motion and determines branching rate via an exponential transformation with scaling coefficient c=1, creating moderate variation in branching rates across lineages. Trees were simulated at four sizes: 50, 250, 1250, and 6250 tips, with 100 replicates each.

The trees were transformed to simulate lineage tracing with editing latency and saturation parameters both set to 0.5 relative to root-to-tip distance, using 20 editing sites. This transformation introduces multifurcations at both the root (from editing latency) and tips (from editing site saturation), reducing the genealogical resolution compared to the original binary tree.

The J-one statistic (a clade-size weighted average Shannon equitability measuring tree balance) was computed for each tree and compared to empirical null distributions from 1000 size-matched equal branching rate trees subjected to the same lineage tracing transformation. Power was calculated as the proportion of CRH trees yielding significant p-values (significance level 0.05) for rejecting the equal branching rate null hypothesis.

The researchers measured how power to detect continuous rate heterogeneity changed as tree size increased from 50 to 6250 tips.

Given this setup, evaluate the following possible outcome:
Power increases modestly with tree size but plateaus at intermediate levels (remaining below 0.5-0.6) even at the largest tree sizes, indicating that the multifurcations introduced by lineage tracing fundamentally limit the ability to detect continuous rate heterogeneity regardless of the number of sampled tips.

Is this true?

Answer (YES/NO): NO